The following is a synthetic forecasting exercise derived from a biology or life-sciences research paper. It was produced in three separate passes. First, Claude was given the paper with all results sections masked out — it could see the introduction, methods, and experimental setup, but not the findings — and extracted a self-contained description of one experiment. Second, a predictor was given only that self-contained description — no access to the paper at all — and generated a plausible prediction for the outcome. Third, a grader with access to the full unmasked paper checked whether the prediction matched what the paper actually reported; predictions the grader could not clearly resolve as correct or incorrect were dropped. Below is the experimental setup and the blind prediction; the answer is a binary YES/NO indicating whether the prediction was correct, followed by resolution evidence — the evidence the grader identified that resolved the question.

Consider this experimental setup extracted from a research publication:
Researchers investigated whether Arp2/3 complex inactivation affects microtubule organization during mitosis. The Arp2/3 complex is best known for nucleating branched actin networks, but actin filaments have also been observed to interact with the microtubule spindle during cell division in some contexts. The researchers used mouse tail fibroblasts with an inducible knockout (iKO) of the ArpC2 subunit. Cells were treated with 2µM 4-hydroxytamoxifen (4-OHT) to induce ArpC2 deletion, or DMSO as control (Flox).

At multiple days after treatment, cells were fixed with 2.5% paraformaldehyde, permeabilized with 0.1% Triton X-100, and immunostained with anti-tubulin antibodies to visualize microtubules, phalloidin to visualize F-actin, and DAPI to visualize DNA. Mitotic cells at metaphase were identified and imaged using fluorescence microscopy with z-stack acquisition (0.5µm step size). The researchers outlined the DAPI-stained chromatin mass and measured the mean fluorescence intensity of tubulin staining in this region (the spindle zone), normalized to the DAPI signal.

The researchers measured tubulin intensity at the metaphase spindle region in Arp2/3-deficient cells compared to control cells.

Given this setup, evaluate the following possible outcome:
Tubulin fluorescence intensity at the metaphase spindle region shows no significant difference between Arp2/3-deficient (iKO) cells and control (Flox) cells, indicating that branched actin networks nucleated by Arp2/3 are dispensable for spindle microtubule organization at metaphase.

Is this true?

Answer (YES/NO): YES